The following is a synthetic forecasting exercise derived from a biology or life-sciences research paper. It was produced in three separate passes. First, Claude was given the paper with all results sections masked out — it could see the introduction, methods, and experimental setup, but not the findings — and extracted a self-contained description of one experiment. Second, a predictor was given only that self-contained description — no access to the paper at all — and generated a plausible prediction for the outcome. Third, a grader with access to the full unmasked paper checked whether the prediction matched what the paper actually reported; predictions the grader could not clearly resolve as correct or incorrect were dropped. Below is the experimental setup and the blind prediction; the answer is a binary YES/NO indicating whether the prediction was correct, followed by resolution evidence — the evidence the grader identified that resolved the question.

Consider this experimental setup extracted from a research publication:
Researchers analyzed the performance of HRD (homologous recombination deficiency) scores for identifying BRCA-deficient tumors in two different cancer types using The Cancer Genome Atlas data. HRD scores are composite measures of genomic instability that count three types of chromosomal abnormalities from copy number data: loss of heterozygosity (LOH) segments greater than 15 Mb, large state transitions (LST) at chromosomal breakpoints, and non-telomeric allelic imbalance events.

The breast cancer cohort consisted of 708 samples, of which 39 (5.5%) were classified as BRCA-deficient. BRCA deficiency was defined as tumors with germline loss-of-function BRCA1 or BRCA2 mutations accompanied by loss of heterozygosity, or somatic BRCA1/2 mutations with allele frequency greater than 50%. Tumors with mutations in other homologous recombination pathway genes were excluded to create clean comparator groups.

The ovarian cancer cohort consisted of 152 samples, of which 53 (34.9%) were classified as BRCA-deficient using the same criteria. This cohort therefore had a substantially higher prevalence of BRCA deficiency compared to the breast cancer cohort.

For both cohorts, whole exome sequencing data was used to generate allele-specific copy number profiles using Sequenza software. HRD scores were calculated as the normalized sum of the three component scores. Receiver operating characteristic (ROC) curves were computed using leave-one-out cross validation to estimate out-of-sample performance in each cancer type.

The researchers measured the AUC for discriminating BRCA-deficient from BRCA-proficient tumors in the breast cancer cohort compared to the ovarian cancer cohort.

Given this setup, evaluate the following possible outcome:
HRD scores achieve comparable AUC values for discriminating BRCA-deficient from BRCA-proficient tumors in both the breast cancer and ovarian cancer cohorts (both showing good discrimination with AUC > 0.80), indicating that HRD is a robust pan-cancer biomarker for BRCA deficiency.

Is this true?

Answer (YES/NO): NO